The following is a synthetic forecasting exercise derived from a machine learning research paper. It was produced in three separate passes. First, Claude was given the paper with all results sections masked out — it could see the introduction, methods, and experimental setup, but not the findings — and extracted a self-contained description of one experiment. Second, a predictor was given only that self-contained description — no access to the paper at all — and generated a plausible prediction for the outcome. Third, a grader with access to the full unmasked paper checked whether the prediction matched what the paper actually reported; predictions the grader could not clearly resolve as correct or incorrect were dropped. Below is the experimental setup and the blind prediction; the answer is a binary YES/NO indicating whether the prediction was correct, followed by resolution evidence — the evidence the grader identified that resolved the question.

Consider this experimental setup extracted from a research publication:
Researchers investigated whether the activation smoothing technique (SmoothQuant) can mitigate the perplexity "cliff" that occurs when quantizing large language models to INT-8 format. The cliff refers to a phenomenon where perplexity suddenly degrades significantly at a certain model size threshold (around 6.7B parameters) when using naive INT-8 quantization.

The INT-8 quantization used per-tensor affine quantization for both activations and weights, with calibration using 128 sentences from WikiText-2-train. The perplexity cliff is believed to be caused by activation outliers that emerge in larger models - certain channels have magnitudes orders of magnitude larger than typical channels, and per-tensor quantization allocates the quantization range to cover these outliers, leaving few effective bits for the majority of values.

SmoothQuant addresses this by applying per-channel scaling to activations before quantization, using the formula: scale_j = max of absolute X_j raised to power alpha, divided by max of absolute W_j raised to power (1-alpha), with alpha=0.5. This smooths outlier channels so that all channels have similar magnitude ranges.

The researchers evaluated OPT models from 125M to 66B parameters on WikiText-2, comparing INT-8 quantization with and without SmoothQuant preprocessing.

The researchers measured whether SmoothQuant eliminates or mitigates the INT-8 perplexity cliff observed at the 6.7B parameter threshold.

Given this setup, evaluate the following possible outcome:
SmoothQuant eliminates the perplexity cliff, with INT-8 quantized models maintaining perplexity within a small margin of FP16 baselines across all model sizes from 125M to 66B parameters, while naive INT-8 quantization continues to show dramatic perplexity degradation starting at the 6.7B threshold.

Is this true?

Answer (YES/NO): YES